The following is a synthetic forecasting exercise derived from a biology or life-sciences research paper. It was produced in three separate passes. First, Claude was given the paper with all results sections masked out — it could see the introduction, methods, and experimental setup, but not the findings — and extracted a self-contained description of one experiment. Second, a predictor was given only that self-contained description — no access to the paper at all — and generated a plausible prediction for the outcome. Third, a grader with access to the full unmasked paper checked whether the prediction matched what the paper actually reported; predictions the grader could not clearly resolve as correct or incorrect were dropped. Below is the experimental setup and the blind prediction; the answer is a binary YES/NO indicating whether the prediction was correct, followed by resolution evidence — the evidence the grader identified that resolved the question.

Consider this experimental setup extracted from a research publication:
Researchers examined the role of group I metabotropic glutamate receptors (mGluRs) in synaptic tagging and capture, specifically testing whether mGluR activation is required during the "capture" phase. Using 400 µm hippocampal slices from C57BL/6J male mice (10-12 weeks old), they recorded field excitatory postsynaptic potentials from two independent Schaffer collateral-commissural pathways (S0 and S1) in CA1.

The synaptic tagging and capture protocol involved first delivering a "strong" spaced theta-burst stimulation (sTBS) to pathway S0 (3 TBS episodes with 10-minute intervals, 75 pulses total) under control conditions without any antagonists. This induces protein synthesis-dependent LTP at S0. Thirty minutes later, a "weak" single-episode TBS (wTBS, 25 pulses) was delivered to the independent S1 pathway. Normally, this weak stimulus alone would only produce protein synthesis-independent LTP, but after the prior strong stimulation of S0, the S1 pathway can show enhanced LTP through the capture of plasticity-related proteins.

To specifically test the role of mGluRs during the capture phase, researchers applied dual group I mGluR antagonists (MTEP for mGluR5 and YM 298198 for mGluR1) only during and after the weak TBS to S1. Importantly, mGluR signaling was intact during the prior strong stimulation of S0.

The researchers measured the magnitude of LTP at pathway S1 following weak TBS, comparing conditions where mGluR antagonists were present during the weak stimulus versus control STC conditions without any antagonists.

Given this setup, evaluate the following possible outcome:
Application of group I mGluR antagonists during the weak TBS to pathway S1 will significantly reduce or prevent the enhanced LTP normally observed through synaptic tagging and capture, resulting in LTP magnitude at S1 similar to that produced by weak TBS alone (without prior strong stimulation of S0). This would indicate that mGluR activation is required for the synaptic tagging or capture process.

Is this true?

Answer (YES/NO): NO